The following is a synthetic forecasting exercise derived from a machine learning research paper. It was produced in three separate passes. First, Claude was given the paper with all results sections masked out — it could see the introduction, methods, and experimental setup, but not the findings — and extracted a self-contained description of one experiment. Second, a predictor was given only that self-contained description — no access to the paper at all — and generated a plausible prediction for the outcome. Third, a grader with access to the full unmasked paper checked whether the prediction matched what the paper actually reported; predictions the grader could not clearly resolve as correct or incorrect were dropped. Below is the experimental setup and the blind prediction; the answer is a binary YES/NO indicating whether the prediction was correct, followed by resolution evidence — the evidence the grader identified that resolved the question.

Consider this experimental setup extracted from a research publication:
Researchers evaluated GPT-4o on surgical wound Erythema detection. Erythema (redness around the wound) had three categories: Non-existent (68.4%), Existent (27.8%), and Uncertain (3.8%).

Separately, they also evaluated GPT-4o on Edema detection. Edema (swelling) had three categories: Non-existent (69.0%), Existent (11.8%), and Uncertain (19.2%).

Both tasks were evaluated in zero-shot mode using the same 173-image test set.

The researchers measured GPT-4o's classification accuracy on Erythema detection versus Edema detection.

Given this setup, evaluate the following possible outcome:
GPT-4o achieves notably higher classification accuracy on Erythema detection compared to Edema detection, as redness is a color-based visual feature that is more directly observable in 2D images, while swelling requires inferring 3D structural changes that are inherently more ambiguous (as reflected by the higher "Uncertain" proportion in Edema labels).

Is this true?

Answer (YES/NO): NO